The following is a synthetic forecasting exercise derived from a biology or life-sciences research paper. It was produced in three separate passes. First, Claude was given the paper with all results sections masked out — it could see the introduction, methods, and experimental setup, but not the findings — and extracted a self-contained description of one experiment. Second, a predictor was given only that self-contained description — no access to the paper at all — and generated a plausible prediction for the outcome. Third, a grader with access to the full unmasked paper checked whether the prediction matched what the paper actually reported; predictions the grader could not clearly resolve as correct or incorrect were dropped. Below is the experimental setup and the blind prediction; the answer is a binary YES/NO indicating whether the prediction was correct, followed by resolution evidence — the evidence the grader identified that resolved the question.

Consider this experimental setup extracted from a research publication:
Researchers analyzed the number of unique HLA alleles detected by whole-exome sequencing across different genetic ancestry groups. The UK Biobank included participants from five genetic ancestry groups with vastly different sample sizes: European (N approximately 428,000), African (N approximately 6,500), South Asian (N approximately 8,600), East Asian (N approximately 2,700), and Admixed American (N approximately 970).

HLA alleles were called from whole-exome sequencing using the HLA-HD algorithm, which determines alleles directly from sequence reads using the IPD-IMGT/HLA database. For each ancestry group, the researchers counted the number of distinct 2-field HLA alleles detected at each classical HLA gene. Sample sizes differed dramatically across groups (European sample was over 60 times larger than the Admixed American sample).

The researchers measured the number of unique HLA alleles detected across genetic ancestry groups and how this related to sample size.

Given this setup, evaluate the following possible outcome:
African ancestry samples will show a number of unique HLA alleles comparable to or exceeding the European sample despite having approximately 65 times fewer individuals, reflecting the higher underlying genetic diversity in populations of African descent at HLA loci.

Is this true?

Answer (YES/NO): NO